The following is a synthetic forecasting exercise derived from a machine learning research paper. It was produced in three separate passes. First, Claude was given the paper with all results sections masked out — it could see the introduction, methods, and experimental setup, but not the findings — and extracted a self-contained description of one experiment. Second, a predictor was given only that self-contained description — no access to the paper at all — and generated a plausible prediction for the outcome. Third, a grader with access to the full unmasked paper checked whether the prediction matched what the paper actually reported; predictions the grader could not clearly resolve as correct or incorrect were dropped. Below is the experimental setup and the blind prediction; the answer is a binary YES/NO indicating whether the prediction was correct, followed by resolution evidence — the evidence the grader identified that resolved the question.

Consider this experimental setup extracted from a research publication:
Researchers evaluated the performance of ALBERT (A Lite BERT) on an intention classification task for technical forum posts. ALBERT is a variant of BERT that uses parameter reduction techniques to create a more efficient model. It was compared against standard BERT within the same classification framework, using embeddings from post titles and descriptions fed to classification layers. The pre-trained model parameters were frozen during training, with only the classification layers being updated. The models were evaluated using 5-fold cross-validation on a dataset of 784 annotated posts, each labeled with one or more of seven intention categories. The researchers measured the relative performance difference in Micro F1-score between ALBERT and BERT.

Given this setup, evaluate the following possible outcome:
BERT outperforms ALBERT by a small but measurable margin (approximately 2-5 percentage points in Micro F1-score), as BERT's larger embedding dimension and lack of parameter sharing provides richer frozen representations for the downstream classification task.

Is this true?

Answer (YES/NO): NO